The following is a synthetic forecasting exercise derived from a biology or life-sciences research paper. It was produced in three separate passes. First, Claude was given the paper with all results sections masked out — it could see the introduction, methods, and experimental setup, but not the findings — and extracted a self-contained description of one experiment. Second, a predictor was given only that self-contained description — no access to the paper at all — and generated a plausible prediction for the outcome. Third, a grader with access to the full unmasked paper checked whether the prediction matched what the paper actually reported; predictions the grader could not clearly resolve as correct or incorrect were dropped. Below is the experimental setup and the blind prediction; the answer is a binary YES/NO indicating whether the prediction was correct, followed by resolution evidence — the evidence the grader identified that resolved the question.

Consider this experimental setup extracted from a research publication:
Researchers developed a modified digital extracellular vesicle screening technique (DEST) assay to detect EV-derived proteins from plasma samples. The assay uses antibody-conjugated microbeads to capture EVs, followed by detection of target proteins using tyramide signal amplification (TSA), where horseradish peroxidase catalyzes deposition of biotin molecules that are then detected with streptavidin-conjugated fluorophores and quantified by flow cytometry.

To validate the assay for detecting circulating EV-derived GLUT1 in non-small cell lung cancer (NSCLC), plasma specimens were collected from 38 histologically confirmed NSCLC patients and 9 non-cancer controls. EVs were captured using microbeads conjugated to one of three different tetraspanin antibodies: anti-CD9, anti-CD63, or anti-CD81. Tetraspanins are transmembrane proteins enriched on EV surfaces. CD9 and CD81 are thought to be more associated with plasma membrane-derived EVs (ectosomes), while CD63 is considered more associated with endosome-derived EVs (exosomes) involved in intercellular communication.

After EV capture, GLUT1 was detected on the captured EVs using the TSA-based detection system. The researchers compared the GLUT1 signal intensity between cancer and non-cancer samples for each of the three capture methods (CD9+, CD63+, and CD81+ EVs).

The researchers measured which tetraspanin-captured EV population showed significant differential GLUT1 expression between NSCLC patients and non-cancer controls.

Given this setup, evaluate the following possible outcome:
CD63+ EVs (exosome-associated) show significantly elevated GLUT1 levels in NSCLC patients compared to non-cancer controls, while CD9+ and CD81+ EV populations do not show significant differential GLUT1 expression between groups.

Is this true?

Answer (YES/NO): YES